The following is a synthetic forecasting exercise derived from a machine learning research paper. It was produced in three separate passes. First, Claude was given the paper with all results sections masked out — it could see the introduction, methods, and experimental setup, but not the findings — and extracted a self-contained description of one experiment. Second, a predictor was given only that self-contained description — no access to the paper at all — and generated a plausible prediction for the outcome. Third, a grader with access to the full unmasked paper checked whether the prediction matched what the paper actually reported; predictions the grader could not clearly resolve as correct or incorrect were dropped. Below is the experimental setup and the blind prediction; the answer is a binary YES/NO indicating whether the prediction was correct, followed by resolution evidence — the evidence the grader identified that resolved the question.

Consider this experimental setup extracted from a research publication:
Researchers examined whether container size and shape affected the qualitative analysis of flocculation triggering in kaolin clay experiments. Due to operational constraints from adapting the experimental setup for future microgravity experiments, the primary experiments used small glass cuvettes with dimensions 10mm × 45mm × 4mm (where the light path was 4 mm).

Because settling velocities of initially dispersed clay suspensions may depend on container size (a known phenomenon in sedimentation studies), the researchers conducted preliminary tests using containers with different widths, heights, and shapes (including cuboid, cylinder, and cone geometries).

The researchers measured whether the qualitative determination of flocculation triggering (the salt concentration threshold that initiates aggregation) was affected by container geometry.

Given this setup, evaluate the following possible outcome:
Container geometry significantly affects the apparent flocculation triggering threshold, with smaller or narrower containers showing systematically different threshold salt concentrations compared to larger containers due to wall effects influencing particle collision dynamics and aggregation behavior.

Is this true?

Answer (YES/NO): NO